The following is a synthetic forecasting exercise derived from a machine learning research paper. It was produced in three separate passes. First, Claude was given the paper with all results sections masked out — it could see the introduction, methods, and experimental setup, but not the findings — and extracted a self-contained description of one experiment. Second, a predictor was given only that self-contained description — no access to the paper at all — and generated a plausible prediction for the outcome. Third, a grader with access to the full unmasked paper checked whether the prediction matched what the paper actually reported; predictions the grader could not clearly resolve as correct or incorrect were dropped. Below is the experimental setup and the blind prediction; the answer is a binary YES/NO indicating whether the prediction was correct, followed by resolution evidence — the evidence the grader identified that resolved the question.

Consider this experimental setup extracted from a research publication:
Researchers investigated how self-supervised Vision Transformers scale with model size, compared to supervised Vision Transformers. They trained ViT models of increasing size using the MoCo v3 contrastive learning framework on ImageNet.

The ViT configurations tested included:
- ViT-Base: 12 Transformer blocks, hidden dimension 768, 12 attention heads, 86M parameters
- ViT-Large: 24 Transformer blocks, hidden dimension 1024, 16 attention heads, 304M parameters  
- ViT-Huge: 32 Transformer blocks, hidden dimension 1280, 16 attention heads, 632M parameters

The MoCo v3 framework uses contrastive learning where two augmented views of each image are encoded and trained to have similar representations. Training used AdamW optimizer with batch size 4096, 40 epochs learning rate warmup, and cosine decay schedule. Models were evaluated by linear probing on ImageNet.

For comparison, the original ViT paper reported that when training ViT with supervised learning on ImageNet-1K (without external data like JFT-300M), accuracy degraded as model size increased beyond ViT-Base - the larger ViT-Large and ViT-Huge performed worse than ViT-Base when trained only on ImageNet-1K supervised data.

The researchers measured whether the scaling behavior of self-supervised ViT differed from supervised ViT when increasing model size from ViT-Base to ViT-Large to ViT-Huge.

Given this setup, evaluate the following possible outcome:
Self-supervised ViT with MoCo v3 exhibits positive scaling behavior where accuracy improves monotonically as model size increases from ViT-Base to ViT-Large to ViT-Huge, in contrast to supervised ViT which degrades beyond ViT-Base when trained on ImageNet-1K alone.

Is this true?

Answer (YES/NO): YES